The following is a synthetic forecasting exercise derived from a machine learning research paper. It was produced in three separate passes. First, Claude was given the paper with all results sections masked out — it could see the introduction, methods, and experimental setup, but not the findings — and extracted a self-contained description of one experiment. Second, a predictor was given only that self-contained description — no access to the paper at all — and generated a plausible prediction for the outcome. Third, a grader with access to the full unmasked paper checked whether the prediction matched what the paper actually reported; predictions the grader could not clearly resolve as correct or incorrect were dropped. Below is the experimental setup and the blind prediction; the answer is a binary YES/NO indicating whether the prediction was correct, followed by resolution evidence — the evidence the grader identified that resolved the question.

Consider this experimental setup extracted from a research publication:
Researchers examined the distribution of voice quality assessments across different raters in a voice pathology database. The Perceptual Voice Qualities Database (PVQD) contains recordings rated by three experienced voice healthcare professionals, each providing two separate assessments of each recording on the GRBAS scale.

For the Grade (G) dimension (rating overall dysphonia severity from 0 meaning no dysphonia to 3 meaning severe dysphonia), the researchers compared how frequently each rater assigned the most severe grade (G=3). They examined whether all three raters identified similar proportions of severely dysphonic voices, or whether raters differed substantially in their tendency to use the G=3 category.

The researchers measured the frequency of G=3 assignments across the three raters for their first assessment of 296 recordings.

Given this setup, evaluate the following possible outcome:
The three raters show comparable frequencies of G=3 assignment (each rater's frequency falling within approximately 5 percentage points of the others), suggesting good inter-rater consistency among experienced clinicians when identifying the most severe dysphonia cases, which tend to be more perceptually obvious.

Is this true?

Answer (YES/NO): NO